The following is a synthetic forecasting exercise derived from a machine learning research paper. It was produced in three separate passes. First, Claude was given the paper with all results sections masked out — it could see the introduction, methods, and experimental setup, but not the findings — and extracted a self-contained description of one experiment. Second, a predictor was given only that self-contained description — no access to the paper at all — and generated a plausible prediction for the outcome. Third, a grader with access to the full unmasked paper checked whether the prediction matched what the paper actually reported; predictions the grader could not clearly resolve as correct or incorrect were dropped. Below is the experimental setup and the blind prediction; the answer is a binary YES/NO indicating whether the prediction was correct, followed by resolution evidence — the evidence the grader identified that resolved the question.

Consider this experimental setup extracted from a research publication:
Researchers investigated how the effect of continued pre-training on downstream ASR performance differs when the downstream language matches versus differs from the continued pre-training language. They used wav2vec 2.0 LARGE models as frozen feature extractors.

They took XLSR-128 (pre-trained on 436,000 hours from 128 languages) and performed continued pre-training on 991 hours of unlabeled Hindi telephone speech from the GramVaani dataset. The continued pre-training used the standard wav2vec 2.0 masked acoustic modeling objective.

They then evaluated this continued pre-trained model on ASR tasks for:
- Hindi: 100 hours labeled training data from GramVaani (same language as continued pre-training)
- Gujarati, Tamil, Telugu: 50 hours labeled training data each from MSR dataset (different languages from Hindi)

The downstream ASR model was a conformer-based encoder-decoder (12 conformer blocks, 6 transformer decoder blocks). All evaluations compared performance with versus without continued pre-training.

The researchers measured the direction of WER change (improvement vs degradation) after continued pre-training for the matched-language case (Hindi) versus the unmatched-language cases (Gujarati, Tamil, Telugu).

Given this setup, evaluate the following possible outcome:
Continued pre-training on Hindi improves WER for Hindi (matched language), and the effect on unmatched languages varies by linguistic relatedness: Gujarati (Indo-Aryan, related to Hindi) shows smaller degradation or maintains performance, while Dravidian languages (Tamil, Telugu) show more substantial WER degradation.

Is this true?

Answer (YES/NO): NO